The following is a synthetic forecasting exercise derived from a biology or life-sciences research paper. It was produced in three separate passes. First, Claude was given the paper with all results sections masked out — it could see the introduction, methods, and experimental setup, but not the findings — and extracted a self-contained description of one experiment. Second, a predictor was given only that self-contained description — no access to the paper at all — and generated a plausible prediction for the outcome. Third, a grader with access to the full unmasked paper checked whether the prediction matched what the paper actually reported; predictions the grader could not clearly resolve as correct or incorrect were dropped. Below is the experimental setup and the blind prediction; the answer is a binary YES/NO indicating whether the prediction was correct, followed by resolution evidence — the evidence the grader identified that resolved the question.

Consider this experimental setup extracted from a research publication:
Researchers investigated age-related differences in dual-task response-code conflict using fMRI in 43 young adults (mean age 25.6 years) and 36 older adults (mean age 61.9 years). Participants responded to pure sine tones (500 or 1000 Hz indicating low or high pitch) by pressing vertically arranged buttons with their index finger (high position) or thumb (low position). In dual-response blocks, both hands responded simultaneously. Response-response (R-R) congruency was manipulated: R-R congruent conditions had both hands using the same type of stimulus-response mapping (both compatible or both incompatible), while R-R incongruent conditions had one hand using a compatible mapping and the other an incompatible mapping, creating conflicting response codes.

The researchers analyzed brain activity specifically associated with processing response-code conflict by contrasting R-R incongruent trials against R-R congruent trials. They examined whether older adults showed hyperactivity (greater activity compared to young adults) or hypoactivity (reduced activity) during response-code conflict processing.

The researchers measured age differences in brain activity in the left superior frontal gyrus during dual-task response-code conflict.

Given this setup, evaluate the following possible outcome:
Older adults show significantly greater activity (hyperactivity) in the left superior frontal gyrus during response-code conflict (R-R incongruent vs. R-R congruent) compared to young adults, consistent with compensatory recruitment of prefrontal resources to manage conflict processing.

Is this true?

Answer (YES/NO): NO